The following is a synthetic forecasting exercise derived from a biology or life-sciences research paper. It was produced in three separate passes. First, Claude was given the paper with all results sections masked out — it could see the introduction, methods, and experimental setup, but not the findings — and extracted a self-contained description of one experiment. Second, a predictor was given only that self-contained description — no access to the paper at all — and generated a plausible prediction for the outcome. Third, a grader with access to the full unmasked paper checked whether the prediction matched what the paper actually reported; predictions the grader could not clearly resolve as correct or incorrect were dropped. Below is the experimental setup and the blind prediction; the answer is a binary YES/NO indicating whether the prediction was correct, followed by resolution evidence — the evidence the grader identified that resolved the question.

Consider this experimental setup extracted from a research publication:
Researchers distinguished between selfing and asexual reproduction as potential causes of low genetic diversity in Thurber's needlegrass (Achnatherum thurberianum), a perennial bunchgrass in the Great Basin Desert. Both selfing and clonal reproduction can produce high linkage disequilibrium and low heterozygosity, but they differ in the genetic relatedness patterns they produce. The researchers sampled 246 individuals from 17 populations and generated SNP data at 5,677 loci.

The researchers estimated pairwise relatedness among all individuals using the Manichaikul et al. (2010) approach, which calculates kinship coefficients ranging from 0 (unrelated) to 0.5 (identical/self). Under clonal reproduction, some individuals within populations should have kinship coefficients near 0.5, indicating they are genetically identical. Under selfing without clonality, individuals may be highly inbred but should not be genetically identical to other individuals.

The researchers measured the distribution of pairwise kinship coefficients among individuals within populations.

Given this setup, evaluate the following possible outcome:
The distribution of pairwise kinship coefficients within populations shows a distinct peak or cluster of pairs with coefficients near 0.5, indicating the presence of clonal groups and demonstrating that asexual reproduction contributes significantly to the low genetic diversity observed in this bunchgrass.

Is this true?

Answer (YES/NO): NO